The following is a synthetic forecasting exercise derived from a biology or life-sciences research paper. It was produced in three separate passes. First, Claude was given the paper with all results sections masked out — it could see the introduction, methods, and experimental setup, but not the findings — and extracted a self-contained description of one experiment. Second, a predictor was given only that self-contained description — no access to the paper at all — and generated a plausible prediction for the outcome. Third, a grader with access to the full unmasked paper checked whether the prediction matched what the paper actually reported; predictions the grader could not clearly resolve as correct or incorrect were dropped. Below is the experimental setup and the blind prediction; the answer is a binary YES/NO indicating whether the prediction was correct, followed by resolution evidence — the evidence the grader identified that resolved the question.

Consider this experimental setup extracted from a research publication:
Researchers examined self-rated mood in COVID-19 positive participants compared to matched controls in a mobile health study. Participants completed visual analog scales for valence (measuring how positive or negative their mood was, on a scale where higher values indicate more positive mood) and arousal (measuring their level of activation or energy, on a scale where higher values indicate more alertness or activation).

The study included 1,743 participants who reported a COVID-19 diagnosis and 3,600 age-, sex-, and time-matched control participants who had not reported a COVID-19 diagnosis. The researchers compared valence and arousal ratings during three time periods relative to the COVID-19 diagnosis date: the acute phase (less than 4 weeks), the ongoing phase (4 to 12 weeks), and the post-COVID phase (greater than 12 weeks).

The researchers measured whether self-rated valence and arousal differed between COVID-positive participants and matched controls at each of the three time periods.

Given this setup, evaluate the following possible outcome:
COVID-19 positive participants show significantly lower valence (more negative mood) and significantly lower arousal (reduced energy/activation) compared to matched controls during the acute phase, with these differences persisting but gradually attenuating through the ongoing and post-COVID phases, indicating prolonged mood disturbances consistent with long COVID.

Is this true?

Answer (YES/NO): YES